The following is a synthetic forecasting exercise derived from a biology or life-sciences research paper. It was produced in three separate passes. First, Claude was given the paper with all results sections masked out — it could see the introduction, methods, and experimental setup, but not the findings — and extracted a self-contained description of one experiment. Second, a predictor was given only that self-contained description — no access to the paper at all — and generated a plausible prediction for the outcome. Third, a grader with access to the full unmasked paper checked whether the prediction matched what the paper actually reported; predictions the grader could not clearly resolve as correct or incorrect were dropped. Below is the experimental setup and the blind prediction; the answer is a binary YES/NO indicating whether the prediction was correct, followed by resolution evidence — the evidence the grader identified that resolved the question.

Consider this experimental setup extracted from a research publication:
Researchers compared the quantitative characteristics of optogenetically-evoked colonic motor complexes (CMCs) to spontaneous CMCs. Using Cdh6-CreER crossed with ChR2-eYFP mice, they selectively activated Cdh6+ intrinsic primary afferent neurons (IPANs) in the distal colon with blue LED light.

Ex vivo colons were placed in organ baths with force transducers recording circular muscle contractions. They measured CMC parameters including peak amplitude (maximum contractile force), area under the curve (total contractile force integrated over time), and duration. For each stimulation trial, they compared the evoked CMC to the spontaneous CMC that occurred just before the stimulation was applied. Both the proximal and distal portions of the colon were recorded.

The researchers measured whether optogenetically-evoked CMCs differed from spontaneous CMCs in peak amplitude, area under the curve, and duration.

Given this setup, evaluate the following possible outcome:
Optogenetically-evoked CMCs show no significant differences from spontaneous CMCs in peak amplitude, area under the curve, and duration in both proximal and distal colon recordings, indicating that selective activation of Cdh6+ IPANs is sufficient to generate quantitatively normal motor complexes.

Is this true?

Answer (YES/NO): NO